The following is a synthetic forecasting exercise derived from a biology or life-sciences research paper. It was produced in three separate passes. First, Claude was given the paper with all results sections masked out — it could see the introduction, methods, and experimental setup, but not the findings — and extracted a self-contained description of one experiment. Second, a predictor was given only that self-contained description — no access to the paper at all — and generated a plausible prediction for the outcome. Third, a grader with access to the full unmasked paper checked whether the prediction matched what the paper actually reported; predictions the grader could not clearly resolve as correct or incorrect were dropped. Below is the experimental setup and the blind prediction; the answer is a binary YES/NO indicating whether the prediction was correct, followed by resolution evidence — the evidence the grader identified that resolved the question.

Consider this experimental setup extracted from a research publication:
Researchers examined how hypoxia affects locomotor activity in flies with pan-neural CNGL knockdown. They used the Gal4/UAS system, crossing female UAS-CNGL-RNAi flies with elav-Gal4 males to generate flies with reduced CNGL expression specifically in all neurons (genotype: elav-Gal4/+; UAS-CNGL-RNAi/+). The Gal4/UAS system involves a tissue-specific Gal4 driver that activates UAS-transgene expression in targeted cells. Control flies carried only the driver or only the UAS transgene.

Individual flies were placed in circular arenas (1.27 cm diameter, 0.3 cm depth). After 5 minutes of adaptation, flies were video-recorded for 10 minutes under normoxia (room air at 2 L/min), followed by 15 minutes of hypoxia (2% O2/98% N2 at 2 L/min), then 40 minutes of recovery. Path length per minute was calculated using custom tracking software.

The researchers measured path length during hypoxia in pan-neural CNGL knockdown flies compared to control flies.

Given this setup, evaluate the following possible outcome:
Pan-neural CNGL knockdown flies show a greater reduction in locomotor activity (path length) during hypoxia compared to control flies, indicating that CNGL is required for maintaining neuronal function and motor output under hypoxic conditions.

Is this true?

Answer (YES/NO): NO